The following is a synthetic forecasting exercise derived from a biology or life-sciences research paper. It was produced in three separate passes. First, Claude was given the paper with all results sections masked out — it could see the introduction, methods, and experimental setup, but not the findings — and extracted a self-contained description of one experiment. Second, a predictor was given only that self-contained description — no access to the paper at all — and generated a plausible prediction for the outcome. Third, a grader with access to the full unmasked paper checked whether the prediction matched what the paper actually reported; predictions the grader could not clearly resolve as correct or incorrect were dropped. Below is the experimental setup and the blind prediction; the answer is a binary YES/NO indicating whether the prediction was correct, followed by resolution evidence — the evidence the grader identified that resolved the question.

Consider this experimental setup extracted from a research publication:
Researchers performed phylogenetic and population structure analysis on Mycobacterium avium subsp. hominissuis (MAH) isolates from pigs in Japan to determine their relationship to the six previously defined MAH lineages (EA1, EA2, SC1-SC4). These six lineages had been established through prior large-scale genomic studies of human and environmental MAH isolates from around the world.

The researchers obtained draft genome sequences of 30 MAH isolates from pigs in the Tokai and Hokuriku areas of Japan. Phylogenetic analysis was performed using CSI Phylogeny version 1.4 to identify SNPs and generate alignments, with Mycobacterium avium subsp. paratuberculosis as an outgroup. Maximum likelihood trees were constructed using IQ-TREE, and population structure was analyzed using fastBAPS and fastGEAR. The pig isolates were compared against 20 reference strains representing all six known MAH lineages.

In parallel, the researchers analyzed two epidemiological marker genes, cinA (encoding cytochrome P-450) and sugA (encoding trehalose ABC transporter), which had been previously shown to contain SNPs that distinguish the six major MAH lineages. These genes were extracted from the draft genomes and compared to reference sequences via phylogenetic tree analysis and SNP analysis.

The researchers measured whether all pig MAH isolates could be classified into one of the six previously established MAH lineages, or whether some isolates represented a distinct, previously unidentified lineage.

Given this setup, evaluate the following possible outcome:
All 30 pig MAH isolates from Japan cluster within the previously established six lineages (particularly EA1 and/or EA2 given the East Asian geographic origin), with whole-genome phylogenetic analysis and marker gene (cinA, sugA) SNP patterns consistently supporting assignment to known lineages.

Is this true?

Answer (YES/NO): NO